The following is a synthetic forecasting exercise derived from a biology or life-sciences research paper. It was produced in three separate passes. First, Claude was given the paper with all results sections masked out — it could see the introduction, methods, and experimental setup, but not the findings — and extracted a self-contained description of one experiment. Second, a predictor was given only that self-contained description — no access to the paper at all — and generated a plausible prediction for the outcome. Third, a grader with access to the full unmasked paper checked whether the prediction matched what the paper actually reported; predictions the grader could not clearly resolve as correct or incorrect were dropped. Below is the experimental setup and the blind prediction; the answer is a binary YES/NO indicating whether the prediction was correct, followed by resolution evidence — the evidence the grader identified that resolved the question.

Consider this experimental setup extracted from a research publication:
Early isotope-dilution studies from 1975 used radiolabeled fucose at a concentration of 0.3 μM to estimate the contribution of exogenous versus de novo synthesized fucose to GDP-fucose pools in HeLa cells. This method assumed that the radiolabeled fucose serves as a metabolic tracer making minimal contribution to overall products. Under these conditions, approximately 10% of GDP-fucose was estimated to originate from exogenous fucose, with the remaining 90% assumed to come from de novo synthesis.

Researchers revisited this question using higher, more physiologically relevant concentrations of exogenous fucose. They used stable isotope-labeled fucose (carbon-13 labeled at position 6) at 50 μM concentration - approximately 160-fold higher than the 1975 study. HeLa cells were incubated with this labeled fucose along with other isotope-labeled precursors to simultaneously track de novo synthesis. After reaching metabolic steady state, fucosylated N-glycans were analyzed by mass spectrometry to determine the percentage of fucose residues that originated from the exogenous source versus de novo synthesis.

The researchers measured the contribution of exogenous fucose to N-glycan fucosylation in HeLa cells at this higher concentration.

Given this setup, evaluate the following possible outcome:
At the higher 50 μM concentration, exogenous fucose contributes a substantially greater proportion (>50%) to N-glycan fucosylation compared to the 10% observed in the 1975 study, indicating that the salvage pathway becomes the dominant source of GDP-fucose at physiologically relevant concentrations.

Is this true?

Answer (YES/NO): NO